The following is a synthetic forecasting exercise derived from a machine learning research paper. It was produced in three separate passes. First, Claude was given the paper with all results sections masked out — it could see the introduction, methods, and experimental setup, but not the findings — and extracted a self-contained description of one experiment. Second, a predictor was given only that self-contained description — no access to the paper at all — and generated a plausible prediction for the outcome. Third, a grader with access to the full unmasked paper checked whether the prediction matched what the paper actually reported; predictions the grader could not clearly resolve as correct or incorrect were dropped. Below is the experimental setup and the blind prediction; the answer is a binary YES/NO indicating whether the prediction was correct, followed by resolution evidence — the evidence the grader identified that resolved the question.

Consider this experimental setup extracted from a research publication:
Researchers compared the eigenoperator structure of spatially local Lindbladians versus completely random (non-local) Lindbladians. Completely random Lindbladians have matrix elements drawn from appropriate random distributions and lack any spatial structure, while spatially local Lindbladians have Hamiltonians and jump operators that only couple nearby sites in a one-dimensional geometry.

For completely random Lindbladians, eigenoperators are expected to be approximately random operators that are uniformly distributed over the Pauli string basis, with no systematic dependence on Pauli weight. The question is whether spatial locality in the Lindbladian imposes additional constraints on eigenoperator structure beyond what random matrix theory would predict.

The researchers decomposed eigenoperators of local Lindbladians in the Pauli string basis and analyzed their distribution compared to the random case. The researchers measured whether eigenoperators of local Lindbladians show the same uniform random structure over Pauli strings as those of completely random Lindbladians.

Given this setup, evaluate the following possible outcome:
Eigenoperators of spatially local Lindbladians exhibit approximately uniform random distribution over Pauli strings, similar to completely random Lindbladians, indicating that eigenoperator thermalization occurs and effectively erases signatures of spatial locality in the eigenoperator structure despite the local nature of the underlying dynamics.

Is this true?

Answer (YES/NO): NO